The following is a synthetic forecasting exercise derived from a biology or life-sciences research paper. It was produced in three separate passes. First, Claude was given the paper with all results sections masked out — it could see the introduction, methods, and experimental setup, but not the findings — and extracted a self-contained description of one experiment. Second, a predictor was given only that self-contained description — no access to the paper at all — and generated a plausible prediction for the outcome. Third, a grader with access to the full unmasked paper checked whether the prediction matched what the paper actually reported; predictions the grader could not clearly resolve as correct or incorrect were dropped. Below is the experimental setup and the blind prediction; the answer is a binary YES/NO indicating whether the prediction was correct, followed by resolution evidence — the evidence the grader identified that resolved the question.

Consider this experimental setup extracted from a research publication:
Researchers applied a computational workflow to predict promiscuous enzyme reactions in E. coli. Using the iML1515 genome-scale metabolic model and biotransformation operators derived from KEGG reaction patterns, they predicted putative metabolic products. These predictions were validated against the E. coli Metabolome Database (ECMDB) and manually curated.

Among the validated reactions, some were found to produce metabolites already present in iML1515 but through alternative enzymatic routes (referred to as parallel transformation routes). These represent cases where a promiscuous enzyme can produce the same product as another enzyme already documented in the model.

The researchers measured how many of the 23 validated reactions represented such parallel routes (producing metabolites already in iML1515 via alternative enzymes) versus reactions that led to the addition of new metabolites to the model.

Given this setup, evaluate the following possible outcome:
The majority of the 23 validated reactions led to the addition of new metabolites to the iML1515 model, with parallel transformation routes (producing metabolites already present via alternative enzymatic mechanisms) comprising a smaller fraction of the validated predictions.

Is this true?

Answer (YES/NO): YES